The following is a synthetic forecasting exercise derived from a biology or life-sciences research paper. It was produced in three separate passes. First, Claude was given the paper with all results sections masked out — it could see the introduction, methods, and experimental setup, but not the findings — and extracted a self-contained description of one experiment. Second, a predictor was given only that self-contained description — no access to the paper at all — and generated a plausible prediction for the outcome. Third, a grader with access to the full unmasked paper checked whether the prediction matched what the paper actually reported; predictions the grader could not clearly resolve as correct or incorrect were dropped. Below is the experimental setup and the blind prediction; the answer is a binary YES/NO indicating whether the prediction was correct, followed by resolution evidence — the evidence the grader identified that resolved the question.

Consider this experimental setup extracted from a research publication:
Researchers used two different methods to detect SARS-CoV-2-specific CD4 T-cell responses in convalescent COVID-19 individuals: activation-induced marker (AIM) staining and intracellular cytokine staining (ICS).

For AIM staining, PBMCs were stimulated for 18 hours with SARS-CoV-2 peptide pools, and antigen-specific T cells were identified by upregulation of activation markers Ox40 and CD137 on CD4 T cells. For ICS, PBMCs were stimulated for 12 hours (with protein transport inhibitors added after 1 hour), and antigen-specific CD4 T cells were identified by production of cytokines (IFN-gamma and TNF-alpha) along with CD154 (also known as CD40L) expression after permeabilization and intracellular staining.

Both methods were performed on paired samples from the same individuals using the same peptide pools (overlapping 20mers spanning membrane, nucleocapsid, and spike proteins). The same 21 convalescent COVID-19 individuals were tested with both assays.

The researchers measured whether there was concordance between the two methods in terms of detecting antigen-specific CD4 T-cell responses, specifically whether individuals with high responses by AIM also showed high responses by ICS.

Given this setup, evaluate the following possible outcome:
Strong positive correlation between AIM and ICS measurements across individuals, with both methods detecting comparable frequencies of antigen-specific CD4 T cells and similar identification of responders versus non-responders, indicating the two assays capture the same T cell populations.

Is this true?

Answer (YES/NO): NO